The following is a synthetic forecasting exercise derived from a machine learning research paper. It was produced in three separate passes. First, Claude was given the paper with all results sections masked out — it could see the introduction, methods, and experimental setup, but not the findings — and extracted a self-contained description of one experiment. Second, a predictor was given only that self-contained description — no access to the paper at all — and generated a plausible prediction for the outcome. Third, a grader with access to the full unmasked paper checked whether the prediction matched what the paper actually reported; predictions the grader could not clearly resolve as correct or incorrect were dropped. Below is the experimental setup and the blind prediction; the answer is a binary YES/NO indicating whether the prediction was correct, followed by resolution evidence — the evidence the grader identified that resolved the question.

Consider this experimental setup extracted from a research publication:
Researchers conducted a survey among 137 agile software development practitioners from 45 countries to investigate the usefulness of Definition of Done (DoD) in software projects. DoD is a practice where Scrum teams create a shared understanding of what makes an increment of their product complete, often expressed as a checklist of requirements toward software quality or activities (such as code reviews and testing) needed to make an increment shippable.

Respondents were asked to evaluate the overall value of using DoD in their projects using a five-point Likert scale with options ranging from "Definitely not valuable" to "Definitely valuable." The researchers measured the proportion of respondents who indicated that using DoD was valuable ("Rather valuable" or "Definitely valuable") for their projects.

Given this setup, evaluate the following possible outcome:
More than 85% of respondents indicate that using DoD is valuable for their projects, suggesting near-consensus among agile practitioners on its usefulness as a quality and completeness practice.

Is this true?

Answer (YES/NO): YES